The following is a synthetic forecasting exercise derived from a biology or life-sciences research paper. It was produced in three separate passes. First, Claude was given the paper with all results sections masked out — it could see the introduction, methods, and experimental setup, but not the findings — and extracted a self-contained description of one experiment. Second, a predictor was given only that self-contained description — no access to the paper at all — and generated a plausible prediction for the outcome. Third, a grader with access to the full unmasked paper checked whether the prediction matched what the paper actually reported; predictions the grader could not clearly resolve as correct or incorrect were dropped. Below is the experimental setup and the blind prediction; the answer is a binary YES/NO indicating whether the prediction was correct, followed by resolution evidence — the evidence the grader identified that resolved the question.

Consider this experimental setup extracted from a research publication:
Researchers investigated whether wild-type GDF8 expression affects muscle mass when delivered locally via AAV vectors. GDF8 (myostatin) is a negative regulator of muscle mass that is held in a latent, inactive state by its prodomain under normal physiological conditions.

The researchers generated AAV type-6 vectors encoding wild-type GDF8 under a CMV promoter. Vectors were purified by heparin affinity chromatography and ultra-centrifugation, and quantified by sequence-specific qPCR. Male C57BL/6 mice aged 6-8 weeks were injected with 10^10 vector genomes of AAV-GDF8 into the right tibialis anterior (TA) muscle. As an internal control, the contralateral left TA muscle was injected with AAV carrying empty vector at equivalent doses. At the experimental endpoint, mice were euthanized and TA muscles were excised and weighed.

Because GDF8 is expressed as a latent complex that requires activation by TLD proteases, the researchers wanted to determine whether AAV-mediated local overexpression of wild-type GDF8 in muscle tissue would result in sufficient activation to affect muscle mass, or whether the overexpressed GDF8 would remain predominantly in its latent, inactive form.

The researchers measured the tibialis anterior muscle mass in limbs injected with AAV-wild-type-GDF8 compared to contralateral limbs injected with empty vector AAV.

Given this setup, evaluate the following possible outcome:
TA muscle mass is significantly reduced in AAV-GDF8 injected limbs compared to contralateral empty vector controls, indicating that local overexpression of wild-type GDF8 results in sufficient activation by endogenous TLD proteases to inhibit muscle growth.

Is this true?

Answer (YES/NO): NO